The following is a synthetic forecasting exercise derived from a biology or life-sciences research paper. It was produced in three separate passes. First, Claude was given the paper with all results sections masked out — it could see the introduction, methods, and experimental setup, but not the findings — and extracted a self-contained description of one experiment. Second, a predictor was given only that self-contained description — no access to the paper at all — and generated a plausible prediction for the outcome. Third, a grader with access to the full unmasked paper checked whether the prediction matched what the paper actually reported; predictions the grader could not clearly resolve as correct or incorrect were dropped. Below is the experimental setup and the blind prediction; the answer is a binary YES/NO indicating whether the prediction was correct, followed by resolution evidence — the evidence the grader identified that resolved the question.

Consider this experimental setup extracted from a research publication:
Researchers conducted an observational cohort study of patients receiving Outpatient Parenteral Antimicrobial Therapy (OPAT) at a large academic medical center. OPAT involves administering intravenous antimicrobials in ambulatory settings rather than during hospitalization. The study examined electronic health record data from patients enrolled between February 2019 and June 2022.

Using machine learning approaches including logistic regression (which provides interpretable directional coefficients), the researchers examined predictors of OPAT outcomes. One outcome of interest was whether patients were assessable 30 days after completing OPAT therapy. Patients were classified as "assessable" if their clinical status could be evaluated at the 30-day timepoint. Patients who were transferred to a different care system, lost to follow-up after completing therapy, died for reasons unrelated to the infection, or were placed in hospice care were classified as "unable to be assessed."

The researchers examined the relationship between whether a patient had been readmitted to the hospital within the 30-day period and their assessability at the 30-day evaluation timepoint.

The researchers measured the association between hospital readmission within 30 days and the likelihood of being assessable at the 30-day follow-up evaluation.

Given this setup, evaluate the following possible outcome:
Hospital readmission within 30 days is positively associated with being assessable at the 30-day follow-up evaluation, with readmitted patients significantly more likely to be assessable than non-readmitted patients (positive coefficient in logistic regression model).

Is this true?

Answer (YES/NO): YES